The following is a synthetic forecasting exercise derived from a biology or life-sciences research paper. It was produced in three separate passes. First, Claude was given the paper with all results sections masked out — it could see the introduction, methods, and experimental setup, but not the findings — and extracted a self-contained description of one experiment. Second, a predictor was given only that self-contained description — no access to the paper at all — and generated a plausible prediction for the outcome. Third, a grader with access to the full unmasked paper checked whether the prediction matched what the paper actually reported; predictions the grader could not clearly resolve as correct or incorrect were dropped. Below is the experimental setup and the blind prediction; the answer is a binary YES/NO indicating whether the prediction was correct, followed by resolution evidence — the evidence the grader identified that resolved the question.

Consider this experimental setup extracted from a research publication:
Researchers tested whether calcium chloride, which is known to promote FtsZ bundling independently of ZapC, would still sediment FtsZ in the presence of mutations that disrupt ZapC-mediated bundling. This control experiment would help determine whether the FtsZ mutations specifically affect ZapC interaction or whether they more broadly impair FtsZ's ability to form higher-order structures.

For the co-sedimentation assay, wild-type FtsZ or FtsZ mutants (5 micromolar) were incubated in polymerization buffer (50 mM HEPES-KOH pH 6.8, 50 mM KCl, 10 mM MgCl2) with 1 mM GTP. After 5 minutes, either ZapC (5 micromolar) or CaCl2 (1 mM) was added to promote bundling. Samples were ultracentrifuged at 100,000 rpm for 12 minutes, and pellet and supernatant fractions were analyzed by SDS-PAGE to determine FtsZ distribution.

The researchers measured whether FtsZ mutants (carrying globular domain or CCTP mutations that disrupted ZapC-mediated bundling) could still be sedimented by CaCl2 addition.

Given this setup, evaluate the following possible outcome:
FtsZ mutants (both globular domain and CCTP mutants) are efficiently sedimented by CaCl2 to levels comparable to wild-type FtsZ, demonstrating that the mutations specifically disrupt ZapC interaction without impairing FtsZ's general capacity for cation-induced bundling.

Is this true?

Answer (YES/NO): YES